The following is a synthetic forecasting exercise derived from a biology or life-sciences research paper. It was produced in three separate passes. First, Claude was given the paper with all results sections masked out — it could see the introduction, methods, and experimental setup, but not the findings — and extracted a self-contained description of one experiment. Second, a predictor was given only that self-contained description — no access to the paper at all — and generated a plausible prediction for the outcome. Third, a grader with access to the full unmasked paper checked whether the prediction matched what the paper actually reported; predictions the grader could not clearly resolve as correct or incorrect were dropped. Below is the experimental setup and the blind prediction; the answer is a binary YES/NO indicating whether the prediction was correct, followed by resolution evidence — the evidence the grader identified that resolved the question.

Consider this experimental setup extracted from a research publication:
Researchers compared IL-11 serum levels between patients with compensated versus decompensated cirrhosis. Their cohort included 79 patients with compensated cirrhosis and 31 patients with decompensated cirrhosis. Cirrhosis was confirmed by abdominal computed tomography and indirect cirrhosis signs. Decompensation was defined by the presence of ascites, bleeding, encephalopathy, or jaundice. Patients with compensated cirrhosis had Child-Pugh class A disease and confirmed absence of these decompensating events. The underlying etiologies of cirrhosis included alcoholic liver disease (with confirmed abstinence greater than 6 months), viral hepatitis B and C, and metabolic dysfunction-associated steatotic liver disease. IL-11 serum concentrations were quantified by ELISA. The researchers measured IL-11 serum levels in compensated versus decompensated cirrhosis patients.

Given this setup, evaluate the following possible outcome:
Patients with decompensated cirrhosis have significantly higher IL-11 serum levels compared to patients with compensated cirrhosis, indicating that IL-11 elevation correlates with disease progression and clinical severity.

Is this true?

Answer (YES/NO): YES